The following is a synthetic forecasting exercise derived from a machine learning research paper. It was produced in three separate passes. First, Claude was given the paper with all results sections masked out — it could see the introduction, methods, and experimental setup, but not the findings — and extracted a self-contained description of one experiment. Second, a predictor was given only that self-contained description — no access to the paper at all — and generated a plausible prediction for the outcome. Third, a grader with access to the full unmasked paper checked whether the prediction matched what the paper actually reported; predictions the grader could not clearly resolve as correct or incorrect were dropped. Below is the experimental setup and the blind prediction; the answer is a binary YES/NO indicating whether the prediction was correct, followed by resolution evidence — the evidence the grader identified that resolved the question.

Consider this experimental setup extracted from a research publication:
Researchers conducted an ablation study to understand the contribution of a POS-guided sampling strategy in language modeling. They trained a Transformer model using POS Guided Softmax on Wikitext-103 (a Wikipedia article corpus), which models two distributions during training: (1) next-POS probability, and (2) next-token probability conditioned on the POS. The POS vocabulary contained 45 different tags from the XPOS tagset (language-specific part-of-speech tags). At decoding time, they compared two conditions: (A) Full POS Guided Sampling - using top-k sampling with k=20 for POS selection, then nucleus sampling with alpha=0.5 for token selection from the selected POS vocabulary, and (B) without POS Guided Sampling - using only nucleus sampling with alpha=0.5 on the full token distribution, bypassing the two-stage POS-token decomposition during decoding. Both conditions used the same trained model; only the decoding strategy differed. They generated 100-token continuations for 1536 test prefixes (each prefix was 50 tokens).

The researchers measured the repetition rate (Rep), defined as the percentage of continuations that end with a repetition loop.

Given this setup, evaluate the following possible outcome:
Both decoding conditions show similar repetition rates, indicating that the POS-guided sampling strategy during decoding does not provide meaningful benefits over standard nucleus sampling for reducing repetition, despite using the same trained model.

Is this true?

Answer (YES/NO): NO